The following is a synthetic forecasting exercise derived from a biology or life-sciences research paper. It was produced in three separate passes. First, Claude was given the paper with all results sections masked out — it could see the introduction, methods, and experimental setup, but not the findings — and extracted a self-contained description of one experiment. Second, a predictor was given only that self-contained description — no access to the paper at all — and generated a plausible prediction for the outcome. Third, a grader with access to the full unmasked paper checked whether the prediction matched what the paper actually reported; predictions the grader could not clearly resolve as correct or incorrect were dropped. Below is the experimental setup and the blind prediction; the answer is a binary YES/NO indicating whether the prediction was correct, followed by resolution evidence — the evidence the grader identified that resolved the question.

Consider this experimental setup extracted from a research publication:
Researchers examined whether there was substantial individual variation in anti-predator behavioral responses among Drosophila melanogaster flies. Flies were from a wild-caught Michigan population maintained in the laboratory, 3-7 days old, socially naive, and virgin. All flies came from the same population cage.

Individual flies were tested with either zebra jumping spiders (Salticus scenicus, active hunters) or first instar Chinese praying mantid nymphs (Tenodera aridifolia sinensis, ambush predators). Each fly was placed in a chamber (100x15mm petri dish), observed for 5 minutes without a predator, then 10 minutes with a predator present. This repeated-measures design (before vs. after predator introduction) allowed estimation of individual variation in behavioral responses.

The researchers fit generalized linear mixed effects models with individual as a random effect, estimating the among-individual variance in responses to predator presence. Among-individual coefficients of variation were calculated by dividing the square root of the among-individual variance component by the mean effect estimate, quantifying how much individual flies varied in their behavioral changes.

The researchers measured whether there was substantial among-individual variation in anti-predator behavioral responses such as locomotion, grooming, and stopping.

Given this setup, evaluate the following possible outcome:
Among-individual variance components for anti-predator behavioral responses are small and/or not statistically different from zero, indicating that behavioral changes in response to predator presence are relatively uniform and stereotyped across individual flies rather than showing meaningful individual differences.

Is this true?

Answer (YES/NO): NO